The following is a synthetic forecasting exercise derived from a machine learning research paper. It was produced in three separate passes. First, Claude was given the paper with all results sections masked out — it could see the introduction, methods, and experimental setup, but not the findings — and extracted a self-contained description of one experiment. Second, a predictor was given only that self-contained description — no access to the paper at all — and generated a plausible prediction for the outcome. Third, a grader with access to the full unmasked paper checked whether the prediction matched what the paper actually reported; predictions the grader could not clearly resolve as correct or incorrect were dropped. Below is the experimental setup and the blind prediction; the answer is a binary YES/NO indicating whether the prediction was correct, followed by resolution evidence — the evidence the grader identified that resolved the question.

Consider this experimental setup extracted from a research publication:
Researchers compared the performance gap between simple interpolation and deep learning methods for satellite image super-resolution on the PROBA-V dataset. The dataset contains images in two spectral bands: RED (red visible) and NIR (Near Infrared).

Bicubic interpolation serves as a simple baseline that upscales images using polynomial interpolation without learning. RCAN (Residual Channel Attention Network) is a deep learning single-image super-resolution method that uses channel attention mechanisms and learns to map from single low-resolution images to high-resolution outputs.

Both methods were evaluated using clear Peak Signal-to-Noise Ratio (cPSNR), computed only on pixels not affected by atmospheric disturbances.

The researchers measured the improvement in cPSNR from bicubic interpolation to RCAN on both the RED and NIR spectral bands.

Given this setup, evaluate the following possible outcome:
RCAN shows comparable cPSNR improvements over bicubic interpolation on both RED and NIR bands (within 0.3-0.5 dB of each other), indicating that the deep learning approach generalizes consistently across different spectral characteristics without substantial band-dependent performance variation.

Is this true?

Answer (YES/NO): NO